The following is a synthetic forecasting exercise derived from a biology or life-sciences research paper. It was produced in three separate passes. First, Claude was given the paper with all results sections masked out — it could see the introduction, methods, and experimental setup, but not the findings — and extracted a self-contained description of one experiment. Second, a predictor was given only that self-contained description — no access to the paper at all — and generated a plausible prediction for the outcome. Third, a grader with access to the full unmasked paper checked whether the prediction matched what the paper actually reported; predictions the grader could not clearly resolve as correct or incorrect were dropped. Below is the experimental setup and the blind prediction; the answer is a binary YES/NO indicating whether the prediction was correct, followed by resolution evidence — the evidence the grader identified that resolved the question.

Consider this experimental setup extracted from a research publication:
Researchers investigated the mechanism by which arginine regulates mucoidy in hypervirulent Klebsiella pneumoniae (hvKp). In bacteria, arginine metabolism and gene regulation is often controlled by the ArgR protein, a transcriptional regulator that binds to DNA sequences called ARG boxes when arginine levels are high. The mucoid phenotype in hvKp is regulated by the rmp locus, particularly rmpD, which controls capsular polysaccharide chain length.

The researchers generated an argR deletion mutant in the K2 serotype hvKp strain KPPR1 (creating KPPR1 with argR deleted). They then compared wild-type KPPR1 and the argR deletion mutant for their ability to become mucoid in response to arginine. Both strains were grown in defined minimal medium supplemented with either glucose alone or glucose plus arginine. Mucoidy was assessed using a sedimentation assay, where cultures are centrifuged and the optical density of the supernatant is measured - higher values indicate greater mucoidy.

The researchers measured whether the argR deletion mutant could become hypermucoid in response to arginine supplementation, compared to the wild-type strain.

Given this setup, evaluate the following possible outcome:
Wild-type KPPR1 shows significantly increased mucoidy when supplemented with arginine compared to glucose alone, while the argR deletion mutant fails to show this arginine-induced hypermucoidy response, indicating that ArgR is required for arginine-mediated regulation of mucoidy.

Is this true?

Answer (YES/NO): YES